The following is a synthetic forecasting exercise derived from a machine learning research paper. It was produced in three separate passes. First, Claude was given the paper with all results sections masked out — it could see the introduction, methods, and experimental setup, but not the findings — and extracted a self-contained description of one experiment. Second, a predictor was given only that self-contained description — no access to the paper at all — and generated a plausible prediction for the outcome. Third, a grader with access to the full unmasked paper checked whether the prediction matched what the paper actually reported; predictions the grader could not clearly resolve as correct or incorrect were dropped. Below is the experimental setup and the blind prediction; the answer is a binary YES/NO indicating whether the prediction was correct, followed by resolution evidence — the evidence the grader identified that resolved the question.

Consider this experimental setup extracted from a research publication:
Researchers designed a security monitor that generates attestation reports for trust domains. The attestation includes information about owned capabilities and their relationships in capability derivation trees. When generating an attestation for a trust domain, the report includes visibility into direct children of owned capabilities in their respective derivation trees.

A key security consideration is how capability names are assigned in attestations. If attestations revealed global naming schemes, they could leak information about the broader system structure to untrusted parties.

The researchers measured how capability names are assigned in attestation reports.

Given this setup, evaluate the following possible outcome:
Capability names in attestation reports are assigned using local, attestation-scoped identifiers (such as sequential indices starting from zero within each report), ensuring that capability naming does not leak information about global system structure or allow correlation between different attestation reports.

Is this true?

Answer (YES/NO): YES